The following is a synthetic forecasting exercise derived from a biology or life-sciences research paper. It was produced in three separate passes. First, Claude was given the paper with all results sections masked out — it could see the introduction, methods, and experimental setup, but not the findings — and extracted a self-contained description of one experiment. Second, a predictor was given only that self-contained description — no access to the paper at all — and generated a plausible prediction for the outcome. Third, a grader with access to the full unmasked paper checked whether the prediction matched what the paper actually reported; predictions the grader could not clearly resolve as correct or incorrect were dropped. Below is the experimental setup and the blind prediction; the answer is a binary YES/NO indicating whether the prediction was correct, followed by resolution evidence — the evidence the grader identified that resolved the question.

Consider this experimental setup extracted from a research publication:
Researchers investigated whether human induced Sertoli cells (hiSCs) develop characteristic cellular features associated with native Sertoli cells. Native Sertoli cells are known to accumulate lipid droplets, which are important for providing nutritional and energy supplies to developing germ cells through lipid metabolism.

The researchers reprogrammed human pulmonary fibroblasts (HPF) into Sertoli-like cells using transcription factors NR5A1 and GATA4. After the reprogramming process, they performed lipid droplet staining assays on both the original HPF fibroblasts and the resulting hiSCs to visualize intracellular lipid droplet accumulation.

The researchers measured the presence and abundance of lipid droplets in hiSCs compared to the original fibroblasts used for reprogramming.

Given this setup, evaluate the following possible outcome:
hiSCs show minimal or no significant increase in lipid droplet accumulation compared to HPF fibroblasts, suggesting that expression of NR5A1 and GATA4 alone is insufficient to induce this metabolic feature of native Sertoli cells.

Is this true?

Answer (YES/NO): NO